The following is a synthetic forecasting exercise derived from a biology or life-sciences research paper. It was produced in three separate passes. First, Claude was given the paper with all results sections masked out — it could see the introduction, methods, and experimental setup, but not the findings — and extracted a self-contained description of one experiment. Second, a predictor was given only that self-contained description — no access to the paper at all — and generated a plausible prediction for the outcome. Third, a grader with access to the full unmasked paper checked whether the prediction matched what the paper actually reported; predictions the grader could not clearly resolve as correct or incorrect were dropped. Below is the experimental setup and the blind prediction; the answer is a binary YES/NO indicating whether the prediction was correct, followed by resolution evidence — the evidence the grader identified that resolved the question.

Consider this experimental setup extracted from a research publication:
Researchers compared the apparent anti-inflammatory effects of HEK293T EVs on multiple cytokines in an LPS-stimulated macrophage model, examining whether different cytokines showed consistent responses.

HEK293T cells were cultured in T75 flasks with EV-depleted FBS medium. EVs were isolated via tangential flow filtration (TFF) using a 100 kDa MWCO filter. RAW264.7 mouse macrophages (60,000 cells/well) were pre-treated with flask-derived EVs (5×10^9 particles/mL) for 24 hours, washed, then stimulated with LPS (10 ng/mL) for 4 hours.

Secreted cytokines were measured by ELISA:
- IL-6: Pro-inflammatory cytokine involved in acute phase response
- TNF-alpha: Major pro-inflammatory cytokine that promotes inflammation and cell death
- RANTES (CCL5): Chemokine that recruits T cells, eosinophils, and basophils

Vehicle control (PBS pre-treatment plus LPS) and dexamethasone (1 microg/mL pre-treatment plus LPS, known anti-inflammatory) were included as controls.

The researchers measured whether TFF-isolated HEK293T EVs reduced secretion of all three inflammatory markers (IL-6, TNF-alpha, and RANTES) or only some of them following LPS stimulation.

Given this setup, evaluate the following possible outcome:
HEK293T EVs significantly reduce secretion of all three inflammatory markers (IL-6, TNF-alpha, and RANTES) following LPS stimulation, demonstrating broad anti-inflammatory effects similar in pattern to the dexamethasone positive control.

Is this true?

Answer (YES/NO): NO